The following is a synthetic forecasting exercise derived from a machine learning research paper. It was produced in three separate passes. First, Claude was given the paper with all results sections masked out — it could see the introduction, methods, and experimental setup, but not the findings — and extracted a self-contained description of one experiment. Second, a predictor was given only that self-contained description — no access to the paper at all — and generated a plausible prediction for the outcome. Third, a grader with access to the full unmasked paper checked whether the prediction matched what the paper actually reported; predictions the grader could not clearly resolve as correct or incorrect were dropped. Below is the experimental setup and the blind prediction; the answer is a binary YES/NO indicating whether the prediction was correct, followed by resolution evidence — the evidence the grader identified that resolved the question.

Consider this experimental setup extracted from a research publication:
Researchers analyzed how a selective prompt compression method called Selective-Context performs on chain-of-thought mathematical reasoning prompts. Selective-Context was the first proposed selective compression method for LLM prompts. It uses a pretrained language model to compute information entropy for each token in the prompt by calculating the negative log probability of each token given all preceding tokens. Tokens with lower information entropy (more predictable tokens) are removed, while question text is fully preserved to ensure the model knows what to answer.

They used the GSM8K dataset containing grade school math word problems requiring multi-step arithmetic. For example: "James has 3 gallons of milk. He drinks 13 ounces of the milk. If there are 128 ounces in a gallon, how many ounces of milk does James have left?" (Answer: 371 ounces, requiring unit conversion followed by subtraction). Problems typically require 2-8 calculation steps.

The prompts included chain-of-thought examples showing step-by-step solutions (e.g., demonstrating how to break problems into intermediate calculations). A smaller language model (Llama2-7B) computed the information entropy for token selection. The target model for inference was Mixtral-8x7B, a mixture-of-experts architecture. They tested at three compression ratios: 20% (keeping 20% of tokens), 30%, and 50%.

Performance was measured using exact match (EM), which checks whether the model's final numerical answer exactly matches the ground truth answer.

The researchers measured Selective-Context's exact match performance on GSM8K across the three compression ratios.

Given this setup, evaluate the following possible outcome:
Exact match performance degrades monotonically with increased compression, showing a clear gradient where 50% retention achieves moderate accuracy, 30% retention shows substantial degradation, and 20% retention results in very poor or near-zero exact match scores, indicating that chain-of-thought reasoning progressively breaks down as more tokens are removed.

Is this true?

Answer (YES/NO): NO